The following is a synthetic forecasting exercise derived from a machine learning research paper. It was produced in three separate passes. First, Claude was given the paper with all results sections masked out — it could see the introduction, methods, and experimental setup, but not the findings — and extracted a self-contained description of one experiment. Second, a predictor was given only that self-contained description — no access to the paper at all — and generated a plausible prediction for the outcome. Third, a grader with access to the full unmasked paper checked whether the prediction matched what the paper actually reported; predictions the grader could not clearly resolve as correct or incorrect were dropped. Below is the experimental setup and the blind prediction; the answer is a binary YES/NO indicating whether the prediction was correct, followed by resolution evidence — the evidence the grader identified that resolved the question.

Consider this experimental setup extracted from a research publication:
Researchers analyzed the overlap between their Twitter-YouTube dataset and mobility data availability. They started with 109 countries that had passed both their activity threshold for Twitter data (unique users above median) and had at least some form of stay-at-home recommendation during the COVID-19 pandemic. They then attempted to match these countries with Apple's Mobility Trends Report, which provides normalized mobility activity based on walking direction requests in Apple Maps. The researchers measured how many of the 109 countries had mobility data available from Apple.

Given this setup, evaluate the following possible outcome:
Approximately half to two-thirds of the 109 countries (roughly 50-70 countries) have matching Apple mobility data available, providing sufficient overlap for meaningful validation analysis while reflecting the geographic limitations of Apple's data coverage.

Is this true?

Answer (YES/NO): YES